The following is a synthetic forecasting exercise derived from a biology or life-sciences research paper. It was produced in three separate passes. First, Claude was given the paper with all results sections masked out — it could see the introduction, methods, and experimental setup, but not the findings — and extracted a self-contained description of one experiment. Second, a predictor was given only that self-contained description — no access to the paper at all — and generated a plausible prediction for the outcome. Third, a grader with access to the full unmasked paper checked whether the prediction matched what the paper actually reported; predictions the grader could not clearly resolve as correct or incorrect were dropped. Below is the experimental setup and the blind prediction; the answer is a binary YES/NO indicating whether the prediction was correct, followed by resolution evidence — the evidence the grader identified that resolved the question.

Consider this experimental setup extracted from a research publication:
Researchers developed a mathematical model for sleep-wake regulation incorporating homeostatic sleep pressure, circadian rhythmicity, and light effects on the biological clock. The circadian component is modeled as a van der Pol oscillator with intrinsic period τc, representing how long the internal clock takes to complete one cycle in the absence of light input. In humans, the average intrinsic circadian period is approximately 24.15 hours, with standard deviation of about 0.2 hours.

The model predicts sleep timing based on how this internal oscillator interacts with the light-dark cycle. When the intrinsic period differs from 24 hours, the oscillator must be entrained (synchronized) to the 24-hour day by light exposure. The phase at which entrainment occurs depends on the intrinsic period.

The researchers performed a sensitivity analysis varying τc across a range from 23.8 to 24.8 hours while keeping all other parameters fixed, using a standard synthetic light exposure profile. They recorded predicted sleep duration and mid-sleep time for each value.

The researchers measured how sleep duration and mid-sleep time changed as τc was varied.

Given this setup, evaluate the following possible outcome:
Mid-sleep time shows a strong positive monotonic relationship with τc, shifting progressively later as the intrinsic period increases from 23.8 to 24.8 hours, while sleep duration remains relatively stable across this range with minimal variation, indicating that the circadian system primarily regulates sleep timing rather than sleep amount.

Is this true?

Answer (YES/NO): YES